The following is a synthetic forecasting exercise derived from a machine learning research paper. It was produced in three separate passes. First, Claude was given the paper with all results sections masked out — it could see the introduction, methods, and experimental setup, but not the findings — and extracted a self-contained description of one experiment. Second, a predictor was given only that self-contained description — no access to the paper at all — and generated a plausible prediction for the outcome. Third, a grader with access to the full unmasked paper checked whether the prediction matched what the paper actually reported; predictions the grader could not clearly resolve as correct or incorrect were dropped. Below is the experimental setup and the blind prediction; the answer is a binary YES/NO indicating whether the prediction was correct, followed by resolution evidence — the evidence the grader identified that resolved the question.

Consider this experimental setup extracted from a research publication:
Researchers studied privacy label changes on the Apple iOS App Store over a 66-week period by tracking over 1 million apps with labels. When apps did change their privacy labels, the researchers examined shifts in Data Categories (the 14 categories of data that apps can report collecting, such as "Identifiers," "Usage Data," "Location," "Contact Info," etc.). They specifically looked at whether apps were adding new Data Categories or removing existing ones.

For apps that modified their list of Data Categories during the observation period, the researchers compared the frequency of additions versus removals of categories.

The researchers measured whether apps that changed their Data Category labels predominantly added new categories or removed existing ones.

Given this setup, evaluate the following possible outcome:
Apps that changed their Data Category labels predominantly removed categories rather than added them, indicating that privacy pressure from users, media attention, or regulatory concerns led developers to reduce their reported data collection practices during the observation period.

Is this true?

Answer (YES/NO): NO